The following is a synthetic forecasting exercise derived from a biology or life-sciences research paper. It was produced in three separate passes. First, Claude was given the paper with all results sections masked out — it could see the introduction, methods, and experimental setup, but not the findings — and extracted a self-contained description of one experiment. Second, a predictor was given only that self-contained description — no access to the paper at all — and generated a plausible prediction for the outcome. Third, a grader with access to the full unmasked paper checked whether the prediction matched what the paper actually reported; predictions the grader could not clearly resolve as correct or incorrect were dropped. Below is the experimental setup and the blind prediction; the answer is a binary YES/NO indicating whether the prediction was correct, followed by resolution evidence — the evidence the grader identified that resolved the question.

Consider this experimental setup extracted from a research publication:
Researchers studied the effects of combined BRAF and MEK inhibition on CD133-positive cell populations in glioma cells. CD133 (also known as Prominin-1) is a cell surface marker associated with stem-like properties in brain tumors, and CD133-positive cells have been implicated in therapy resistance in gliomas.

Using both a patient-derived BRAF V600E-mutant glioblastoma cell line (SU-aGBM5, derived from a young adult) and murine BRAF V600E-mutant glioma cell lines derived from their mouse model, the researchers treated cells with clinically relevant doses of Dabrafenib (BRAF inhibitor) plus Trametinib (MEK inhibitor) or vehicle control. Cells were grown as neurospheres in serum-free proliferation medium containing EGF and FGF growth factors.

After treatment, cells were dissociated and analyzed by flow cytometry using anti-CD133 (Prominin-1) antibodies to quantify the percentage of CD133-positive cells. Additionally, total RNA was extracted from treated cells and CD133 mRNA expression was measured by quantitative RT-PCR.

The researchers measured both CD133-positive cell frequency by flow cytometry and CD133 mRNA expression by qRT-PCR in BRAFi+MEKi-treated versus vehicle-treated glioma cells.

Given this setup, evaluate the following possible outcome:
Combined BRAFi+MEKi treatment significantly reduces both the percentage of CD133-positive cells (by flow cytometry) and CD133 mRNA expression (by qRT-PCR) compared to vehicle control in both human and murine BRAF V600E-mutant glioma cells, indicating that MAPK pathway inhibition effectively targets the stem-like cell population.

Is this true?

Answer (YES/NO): NO